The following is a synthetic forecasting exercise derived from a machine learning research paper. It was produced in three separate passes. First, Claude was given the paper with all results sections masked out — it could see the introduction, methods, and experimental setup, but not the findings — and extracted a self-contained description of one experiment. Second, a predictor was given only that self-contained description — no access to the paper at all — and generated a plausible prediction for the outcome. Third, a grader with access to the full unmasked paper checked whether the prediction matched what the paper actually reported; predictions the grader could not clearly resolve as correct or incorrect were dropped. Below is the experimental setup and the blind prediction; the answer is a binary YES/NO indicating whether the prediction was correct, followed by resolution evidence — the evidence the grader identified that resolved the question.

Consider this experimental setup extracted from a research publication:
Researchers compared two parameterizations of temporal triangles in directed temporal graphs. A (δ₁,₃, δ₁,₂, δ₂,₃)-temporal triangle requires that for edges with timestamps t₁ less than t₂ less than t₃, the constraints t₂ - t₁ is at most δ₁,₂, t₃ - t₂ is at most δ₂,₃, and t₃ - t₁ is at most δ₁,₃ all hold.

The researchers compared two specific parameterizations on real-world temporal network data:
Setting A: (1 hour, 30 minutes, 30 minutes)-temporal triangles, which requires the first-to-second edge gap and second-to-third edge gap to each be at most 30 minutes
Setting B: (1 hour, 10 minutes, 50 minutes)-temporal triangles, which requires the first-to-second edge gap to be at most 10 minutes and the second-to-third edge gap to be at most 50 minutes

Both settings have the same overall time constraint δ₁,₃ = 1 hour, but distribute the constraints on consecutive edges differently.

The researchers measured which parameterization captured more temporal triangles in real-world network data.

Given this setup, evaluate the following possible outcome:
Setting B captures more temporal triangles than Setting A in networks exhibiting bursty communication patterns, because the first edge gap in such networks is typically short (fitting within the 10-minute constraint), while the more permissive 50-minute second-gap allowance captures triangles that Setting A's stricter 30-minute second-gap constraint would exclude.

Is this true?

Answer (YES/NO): NO